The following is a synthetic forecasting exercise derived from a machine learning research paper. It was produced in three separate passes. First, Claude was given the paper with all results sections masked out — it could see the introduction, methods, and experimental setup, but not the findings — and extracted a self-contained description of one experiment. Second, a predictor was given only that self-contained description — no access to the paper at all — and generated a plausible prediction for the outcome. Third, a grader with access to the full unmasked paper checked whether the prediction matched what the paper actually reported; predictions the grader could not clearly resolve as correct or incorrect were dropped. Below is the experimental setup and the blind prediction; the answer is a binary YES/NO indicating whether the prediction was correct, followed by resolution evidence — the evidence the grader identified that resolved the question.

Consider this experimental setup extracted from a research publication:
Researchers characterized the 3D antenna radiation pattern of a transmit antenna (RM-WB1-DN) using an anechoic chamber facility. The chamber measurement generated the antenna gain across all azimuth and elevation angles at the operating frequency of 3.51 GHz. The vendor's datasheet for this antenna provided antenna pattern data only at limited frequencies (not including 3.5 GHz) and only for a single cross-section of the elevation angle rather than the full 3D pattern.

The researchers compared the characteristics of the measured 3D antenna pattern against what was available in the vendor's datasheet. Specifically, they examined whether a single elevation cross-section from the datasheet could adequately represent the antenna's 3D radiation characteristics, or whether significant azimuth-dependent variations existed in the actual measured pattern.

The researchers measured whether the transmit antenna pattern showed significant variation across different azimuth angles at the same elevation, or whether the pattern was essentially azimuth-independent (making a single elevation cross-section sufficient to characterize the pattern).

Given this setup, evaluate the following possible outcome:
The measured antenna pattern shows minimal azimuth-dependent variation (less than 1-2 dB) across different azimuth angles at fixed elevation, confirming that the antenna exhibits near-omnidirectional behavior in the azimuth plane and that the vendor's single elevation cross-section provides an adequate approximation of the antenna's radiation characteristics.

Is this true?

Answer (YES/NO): NO